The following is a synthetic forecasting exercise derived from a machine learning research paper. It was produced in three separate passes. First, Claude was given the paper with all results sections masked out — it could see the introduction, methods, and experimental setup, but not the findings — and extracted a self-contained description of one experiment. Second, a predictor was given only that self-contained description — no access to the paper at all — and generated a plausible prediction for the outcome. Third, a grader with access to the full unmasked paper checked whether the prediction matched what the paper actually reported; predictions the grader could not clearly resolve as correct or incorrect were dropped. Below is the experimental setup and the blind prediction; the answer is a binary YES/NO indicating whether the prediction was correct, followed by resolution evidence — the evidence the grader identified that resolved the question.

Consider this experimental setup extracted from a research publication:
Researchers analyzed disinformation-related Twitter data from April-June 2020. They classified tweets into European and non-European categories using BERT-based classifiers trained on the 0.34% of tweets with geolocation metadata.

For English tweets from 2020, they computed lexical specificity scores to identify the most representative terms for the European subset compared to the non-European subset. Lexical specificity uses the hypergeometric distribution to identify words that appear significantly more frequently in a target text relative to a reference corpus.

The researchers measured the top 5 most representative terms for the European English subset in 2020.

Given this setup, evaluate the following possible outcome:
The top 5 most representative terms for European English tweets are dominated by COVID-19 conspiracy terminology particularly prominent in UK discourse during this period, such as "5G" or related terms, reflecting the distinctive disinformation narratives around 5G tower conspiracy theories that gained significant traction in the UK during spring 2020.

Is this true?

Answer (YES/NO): NO